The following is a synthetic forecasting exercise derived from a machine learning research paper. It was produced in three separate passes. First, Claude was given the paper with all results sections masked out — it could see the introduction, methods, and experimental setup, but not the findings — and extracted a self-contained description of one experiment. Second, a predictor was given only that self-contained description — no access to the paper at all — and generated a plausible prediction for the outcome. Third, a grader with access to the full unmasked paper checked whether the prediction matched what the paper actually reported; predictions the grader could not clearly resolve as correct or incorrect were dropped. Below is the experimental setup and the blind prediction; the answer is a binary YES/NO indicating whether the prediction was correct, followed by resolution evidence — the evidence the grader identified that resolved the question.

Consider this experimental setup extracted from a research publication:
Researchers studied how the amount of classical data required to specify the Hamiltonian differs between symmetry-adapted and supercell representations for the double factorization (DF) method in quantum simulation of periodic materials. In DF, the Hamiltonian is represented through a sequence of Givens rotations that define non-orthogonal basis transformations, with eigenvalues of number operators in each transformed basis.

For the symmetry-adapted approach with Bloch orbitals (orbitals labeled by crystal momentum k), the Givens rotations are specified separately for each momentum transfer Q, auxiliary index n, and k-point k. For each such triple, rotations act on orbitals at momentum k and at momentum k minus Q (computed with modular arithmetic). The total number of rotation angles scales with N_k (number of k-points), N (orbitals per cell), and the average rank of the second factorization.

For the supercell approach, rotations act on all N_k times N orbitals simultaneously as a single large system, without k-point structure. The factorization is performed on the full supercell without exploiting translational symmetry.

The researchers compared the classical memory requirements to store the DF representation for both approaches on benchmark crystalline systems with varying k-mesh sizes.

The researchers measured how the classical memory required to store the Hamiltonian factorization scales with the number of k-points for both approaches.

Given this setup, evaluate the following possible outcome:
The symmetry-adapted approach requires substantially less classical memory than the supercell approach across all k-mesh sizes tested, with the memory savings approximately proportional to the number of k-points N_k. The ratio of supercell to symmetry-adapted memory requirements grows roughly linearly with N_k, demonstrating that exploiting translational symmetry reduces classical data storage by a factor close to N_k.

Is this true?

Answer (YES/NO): YES